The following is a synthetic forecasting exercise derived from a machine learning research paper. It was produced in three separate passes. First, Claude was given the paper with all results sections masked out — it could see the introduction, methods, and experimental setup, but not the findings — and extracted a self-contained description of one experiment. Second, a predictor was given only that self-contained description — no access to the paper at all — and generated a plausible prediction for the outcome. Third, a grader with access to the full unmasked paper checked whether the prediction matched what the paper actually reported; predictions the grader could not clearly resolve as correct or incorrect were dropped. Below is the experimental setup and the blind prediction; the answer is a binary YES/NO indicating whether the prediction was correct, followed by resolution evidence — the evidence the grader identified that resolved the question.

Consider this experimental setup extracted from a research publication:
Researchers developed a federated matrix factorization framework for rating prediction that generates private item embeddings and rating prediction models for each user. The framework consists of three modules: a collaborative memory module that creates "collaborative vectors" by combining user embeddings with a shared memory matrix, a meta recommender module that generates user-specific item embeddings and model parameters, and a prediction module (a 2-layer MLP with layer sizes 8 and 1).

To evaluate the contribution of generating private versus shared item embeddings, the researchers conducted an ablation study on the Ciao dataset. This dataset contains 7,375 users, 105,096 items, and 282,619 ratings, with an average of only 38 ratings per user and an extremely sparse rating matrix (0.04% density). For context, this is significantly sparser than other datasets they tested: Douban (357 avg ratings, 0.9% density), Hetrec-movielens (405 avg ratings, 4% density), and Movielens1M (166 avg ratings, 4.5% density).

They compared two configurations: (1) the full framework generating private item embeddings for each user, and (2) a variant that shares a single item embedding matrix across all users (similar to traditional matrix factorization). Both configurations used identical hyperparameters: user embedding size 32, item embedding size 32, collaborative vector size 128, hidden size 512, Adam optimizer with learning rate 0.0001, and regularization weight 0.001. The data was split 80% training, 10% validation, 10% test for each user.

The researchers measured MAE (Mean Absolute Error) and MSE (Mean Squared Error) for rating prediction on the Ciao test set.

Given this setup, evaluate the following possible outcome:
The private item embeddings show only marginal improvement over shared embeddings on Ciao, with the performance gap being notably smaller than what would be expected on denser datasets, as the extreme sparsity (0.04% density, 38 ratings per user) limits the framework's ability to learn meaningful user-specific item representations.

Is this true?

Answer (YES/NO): NO